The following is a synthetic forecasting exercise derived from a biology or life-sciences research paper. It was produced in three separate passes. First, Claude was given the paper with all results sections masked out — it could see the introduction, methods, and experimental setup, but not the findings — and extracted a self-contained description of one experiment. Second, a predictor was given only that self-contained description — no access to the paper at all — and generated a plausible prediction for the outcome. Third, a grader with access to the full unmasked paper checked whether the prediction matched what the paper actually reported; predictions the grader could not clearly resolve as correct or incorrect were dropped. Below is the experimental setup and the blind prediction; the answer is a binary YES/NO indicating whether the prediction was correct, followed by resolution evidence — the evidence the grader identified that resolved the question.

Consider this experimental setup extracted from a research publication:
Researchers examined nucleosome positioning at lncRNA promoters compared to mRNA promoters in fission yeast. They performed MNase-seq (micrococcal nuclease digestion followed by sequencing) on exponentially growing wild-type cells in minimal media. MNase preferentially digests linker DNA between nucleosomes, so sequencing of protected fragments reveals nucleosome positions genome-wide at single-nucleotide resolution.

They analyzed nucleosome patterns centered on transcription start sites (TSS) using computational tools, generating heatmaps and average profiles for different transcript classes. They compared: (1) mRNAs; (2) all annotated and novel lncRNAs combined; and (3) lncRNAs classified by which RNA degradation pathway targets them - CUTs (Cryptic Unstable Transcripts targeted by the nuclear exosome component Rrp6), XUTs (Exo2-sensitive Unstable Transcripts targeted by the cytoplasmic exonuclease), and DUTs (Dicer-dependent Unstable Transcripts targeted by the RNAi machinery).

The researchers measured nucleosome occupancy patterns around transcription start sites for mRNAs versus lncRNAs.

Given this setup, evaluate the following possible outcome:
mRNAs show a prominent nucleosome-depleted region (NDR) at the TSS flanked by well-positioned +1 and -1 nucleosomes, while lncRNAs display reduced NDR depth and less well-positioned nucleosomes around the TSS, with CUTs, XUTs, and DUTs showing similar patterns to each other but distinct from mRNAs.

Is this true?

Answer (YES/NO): NO